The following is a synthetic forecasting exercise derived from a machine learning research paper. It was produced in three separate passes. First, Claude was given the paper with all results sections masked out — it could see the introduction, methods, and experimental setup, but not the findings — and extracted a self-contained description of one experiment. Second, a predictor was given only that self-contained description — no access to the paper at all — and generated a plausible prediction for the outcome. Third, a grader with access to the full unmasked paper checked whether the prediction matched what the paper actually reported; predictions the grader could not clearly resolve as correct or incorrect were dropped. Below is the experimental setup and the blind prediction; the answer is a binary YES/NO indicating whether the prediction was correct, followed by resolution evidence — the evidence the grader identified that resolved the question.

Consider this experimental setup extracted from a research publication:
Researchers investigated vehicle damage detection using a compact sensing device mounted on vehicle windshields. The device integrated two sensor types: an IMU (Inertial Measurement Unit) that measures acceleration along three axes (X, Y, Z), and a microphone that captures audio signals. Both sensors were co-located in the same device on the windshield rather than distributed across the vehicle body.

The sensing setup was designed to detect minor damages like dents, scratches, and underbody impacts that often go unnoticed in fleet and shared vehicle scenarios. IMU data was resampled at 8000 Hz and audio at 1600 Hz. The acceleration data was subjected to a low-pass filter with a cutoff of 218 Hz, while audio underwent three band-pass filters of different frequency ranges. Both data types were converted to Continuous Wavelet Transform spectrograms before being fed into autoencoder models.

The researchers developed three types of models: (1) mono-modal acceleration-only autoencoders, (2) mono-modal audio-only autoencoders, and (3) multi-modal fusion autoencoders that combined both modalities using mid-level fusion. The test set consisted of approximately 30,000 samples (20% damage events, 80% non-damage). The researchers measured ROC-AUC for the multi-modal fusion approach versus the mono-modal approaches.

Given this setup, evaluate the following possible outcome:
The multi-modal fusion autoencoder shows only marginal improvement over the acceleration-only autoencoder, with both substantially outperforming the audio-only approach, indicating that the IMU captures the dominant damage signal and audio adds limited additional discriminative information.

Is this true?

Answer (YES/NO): NO